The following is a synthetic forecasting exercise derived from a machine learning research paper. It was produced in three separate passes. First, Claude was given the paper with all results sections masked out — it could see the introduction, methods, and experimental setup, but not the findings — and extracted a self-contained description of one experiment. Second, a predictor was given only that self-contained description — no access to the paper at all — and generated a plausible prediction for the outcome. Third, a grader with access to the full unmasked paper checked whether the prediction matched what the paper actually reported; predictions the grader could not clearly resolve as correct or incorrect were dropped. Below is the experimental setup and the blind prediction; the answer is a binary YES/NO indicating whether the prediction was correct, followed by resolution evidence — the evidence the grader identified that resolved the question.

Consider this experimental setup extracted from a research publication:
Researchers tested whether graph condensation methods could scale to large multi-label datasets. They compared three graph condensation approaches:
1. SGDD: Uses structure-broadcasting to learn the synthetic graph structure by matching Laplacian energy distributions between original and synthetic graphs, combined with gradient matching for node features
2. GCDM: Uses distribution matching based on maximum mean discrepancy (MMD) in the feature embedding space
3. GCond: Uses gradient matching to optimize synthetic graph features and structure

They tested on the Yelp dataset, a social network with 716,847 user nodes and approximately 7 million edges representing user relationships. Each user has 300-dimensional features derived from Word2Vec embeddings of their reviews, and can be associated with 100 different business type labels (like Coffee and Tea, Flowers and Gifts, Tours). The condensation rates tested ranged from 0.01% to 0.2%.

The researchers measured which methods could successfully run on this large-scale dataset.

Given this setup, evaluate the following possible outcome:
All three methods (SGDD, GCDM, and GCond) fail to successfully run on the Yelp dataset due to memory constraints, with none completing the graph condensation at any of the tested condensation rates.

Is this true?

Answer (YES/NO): NO